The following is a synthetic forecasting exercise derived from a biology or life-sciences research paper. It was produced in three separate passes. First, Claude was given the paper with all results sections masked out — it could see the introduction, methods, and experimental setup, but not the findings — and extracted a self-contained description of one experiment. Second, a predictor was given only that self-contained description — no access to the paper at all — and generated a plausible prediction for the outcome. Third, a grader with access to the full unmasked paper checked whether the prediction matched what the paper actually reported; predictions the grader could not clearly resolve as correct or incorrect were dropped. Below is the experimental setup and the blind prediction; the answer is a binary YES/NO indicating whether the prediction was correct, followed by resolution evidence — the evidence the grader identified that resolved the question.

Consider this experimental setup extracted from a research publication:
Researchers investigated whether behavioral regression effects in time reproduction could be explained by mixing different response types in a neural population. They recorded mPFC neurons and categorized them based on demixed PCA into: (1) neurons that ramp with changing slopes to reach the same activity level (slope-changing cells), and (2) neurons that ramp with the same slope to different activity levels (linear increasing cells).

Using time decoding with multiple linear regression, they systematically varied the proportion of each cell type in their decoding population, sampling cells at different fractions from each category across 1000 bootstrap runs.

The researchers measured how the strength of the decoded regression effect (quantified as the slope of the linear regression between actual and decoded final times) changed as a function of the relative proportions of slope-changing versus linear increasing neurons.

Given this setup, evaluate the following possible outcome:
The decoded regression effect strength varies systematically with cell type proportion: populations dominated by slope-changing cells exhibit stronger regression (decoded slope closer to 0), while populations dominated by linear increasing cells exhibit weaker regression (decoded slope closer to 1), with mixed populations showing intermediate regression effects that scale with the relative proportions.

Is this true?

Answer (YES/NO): YES